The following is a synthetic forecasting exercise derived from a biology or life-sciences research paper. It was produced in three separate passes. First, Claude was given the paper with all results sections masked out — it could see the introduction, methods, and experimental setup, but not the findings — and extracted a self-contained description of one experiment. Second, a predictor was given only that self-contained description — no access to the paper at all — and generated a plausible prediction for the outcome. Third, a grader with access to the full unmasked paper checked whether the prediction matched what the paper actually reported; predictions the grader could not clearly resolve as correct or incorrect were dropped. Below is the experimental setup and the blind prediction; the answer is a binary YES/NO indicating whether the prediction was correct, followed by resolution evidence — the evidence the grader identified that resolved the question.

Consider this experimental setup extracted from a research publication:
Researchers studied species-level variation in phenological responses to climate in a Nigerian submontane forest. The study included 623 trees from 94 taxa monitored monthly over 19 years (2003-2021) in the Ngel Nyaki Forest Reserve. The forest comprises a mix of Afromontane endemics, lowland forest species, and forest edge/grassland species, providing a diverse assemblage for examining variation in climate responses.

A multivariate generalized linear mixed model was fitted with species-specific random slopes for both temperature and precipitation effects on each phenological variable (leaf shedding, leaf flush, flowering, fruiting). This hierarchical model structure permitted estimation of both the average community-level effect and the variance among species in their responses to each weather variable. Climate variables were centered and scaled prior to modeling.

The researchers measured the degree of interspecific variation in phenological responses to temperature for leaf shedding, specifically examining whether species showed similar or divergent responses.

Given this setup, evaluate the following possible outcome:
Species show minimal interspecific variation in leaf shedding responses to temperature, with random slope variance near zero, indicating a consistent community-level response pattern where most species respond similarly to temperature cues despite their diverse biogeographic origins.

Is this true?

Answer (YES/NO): NO